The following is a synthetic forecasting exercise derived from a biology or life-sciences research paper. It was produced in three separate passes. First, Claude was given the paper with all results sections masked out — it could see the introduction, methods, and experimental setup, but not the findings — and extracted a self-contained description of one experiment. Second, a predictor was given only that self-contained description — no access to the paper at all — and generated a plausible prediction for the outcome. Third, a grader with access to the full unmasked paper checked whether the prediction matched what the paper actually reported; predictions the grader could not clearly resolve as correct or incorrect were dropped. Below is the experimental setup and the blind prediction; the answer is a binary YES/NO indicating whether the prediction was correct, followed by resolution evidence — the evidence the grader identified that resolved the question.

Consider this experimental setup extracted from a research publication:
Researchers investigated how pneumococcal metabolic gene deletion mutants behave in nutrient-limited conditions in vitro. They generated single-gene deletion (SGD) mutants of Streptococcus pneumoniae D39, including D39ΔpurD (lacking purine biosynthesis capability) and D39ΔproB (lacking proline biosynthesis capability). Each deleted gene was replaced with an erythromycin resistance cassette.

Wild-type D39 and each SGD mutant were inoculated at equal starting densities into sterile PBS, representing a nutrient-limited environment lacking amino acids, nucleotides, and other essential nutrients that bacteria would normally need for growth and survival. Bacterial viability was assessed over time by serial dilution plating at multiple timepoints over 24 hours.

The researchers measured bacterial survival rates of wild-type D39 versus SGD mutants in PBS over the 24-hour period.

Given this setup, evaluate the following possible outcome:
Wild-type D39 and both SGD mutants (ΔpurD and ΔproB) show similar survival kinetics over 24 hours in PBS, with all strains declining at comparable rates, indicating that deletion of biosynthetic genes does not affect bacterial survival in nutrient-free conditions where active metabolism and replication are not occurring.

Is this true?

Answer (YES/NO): YES